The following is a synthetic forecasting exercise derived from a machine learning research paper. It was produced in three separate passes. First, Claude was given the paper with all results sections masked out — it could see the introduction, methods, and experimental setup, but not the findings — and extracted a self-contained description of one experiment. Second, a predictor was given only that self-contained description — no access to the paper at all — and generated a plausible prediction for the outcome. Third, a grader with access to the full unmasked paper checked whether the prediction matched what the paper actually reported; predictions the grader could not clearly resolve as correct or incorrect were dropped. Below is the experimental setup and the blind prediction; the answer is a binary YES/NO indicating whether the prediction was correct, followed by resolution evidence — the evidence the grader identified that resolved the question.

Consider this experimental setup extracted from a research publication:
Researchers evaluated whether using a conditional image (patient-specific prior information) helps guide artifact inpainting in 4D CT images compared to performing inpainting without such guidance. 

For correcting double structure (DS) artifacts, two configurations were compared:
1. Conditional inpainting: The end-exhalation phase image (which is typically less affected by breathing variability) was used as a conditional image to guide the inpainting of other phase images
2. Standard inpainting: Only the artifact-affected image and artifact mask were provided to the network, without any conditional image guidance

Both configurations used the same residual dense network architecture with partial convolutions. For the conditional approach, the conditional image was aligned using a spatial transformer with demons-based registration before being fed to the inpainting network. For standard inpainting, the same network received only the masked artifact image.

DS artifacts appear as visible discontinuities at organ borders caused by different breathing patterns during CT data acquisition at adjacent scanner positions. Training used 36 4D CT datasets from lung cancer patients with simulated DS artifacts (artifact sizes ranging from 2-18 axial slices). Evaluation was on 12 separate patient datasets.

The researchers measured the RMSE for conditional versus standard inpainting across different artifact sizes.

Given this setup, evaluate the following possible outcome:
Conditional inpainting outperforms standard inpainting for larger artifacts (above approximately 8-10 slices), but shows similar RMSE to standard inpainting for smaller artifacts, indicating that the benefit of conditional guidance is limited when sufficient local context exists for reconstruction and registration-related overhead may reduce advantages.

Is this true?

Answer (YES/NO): NO